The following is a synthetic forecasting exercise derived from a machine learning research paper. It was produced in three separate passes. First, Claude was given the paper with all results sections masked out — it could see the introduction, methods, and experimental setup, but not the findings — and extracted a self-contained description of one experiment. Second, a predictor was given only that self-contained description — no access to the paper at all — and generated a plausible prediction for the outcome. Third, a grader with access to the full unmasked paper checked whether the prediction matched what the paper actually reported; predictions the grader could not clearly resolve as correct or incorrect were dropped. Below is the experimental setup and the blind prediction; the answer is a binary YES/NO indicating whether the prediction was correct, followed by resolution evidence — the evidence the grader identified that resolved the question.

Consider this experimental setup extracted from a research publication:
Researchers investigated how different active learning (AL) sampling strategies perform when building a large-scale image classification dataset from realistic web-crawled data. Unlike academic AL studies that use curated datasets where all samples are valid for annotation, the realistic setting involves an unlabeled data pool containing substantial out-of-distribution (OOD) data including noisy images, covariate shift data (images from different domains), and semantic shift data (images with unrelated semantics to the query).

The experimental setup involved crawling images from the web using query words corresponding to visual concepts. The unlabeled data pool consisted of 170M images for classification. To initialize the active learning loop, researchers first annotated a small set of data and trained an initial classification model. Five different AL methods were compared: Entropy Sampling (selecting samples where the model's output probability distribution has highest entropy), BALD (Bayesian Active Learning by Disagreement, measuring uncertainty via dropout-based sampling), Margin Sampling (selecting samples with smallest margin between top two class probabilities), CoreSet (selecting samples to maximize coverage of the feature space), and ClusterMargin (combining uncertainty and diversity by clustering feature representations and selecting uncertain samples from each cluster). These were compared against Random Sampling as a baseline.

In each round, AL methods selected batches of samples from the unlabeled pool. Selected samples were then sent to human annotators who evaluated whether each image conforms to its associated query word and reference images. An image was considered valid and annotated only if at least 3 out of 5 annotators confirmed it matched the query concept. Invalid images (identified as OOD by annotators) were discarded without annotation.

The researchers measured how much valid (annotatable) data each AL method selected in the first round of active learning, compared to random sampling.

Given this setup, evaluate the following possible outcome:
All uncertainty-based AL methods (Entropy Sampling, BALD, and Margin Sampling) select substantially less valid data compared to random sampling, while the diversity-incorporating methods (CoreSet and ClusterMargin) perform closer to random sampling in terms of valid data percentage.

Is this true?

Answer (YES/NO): NO